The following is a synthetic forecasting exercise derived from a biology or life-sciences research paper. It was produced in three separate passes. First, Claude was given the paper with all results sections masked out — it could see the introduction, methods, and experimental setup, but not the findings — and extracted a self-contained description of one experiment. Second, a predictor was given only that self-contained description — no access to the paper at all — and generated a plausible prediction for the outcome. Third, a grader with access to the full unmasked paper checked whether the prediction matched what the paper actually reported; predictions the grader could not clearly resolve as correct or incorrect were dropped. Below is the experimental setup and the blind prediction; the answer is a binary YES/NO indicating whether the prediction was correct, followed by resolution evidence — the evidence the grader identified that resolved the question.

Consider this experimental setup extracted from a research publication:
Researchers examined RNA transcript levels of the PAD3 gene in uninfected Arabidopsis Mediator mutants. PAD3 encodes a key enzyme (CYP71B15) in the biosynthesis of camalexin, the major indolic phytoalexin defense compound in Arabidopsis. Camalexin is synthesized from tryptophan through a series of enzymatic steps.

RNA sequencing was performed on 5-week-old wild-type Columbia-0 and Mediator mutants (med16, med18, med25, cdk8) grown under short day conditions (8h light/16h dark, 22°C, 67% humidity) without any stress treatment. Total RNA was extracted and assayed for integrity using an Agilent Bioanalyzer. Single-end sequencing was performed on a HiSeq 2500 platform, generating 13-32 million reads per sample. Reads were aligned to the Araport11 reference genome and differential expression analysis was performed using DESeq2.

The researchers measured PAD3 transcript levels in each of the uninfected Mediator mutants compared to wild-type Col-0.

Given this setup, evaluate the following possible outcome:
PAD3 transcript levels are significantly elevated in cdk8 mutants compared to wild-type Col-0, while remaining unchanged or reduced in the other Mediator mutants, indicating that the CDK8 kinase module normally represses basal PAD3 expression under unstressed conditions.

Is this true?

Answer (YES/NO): NO